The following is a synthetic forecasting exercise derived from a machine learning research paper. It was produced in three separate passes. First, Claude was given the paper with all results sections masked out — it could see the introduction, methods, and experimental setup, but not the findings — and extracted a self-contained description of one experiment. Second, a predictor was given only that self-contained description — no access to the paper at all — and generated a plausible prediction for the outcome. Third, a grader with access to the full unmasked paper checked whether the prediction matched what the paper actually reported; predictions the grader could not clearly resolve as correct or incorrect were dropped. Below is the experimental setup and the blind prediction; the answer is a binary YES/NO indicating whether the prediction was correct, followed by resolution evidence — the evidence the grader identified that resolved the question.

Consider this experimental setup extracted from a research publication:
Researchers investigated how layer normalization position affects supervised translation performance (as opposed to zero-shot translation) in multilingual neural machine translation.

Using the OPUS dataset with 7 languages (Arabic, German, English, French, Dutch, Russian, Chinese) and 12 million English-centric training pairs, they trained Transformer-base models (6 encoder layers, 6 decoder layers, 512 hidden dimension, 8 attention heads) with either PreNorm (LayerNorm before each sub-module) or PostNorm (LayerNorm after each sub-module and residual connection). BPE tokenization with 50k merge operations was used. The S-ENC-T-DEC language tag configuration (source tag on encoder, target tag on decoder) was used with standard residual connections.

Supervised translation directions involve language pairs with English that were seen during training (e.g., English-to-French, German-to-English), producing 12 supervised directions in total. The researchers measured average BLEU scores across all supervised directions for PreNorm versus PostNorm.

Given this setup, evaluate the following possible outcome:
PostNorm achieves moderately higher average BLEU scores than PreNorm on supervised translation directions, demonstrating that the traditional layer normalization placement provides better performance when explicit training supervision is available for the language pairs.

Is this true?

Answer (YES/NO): NO